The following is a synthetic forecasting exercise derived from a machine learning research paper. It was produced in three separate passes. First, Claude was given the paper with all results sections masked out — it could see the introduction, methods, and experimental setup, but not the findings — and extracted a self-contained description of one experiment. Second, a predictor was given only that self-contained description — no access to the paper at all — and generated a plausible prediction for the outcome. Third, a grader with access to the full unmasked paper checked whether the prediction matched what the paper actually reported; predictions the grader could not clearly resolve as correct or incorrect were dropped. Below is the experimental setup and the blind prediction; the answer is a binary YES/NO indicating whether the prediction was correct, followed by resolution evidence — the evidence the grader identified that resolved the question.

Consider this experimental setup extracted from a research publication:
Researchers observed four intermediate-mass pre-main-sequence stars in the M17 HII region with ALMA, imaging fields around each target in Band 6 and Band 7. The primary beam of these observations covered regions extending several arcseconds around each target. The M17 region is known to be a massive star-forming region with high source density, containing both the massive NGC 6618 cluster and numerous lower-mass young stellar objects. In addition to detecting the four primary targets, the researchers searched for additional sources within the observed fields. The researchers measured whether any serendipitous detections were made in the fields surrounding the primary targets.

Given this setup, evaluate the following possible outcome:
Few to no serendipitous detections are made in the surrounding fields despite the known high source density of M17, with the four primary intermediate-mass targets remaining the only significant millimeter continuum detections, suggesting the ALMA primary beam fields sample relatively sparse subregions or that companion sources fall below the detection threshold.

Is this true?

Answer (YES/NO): NO